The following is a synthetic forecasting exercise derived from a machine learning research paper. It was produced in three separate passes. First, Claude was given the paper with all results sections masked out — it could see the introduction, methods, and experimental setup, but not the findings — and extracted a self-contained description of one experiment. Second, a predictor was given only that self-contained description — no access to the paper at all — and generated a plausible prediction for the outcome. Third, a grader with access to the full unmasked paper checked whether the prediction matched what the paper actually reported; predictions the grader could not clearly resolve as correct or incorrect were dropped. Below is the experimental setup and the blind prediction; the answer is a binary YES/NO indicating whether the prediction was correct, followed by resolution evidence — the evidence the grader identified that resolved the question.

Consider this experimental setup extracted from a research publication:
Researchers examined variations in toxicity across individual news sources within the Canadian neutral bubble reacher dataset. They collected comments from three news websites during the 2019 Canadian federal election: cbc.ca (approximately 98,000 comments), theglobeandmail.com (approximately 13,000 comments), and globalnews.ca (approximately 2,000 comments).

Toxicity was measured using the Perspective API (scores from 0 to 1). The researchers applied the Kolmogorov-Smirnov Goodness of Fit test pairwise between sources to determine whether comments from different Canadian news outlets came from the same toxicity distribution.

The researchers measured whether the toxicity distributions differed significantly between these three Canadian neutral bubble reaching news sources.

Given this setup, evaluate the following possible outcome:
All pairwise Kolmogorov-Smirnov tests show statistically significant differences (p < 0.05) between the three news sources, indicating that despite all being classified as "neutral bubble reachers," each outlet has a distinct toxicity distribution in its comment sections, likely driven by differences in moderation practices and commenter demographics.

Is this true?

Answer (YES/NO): YES